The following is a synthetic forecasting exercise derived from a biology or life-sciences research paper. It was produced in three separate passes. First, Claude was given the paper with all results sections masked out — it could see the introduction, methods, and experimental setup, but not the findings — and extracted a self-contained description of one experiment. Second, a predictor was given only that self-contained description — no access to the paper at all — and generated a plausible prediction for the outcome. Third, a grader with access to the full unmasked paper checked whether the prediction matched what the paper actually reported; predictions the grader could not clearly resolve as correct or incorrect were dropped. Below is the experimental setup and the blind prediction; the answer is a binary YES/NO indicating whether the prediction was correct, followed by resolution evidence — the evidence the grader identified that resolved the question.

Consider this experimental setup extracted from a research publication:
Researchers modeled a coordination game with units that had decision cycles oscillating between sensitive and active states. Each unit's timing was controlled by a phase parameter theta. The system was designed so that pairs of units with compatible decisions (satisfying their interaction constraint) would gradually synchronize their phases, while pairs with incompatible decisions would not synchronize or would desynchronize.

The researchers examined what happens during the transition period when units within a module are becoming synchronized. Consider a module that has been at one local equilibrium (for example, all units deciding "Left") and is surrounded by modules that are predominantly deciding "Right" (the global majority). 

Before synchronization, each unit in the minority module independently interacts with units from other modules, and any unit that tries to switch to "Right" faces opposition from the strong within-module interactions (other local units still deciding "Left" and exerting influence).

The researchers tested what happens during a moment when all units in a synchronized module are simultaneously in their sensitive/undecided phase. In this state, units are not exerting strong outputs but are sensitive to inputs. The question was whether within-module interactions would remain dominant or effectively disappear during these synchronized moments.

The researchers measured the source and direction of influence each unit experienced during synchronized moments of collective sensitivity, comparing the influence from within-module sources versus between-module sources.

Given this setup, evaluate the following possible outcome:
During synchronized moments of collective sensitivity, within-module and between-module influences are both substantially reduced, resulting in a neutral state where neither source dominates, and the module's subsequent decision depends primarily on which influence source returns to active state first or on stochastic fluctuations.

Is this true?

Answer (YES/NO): NO